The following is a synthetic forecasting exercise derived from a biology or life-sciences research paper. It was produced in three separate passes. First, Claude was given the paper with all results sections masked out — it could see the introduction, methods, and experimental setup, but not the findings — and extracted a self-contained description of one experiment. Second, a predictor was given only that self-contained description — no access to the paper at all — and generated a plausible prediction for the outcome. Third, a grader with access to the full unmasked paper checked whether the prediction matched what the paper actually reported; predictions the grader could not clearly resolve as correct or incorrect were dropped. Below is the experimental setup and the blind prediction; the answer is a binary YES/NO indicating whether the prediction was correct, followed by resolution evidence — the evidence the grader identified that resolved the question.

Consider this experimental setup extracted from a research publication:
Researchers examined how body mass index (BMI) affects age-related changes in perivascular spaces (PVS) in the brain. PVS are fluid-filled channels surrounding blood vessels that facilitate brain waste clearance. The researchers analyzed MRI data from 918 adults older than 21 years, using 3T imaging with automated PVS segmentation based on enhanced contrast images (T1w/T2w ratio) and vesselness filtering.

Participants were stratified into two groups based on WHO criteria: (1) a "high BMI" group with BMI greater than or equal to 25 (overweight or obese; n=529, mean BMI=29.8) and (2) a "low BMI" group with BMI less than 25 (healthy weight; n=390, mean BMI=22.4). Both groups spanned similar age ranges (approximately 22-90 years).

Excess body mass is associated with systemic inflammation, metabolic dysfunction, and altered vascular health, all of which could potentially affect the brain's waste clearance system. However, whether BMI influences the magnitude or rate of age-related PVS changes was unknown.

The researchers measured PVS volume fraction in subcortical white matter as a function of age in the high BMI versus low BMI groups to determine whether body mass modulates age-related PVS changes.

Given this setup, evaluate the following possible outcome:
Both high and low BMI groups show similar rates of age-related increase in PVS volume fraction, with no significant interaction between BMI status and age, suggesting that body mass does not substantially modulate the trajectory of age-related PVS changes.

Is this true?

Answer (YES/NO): NO